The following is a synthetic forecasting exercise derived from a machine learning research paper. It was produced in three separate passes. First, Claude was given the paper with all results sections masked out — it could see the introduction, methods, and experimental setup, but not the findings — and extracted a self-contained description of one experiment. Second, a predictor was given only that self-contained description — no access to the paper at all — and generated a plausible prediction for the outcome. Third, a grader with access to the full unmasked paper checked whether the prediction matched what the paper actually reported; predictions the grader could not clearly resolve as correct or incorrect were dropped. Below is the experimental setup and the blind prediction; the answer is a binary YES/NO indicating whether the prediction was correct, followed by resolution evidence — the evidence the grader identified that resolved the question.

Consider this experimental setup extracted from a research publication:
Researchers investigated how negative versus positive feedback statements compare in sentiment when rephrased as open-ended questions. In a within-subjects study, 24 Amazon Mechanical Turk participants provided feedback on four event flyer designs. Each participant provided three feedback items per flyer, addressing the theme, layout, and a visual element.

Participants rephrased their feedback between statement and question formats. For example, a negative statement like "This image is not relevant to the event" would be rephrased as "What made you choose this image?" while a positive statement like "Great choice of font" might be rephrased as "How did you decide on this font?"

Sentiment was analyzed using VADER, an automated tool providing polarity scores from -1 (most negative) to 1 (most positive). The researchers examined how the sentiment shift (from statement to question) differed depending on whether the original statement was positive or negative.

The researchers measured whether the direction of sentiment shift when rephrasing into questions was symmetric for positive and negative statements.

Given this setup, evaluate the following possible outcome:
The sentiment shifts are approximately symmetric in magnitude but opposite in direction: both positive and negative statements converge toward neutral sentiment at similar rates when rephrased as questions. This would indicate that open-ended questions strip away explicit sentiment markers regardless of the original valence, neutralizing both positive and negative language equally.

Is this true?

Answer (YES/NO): NO